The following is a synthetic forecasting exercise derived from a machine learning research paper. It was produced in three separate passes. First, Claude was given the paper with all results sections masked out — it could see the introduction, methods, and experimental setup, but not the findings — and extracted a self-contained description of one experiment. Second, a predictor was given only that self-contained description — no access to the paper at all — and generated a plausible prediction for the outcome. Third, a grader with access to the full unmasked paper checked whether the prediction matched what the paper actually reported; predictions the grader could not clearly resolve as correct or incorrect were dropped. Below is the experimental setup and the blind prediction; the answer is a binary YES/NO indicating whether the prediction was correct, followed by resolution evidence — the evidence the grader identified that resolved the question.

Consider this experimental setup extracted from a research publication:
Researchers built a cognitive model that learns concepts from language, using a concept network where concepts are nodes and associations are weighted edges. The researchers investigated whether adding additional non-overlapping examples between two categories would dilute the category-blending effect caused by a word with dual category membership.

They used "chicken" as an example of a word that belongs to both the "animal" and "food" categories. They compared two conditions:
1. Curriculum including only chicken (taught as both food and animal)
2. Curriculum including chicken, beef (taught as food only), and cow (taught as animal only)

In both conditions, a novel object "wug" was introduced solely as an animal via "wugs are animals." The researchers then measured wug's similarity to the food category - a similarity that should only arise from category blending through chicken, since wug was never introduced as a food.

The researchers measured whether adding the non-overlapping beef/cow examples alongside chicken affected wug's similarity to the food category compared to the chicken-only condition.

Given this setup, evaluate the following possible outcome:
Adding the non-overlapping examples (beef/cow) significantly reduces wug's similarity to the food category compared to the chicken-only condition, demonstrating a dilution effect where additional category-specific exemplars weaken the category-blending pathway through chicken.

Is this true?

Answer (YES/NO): YES